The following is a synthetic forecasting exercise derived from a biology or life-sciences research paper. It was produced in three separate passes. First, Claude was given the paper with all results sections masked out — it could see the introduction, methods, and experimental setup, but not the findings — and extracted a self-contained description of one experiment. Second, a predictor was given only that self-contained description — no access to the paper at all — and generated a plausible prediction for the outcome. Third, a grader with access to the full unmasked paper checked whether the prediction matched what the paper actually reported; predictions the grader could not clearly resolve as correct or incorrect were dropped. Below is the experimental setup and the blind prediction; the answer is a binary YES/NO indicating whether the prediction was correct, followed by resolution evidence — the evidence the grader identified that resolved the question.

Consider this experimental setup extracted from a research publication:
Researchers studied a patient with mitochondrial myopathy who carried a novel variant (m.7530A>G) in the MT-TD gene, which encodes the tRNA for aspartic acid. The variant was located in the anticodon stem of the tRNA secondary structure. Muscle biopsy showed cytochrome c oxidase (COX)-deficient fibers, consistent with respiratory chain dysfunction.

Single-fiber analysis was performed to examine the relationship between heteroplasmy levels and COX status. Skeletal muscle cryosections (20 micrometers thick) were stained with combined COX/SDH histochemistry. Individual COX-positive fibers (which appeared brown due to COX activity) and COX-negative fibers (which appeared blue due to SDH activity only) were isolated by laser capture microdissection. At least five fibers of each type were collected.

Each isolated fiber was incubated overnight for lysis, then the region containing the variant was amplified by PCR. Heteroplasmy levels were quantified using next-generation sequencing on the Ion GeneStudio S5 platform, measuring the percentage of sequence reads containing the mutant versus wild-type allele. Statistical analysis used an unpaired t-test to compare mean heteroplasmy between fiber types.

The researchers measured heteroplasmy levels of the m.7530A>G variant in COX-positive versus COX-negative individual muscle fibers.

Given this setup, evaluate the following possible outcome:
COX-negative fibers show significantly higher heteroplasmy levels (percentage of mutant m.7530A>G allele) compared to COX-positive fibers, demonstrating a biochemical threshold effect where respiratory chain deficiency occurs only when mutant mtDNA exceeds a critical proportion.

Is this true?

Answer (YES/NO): YES